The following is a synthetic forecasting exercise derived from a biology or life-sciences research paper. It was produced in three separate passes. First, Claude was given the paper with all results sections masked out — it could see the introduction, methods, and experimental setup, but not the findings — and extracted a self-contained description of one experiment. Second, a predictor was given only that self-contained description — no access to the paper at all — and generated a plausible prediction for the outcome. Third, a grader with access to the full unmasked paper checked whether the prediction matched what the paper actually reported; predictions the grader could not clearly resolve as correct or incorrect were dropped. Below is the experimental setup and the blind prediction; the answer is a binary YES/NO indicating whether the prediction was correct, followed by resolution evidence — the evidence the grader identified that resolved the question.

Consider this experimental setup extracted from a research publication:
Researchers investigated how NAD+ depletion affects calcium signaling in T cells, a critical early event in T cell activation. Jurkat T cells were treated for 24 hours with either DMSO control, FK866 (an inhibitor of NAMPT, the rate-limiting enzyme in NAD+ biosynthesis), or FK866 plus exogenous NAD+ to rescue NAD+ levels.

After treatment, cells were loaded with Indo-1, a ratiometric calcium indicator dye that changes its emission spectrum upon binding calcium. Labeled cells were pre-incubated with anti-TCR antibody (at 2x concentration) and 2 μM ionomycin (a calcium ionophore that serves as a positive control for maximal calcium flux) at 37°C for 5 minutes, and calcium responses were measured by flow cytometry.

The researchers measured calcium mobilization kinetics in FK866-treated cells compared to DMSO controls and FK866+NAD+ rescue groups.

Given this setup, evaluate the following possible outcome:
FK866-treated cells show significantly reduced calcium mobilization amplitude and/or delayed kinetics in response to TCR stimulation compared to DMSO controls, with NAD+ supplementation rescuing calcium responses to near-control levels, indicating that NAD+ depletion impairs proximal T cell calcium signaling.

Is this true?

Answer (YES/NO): YES